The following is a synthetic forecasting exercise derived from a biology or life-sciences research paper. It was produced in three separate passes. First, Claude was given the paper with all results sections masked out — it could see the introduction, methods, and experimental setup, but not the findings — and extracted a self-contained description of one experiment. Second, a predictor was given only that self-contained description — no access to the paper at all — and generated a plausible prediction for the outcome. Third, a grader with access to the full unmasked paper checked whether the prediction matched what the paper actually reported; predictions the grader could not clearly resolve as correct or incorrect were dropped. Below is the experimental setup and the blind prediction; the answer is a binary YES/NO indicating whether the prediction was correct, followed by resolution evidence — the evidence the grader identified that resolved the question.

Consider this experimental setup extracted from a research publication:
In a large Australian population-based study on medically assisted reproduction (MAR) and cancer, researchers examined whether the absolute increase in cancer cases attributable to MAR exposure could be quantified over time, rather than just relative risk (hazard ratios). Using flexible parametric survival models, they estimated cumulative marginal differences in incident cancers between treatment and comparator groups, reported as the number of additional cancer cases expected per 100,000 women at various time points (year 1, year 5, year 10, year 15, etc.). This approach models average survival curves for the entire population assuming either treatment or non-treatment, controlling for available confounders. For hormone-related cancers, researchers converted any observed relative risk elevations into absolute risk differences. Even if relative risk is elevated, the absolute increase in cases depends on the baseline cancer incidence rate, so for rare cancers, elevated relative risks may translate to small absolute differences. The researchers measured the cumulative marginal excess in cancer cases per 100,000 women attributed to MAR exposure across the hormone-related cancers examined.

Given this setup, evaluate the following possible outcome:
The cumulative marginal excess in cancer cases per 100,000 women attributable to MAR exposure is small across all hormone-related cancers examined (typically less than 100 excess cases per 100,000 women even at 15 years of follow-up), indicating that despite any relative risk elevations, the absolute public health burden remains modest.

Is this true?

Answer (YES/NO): NO